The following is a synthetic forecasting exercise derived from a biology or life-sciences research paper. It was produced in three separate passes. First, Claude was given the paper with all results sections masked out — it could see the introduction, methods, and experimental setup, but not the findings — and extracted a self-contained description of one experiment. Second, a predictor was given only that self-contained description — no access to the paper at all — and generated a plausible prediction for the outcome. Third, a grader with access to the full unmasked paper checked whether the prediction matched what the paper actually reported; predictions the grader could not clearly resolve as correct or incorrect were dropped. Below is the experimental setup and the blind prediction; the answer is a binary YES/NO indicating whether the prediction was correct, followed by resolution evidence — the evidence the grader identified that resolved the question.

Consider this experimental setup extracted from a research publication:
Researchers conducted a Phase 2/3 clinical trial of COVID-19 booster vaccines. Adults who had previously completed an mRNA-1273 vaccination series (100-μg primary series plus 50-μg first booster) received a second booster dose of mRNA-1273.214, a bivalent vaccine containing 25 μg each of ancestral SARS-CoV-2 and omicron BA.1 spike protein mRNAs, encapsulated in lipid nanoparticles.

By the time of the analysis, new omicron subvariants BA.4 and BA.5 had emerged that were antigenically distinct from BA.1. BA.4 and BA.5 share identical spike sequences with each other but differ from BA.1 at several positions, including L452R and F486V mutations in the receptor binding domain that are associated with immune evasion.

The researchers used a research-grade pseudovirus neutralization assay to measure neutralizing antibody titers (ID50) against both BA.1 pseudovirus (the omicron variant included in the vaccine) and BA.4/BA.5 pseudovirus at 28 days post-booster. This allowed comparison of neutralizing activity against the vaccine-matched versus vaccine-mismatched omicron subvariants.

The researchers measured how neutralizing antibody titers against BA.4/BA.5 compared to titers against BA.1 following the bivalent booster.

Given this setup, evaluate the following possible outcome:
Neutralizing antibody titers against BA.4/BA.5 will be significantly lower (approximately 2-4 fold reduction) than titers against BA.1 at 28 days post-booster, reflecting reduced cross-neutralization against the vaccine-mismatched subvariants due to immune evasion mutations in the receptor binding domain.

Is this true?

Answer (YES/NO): YES